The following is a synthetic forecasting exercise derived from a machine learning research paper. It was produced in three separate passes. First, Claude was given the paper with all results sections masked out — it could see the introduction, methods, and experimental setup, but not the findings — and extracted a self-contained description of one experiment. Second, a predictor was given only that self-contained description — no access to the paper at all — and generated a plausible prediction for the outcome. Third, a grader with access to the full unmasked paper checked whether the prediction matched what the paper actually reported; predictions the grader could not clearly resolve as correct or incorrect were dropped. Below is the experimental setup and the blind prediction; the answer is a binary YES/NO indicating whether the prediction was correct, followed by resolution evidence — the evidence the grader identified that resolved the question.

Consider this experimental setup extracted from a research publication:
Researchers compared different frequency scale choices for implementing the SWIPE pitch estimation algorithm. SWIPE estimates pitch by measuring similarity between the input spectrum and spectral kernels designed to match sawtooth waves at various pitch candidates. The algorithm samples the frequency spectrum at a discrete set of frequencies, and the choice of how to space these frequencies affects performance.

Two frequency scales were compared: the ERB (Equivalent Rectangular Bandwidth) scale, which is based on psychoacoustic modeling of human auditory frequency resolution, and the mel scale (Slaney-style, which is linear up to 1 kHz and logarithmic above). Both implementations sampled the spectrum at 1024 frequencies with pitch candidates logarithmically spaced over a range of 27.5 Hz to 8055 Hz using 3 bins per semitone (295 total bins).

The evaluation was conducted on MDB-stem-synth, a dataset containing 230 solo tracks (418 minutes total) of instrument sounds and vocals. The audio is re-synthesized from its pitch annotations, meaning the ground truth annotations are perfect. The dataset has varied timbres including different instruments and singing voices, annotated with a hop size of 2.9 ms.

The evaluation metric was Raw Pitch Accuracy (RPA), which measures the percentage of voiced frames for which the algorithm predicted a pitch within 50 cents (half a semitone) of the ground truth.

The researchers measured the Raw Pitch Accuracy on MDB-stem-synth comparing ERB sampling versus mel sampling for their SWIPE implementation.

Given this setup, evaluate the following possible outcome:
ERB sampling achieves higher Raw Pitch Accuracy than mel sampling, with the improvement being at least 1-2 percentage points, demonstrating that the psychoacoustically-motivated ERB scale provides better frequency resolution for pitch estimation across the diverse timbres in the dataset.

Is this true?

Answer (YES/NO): NO